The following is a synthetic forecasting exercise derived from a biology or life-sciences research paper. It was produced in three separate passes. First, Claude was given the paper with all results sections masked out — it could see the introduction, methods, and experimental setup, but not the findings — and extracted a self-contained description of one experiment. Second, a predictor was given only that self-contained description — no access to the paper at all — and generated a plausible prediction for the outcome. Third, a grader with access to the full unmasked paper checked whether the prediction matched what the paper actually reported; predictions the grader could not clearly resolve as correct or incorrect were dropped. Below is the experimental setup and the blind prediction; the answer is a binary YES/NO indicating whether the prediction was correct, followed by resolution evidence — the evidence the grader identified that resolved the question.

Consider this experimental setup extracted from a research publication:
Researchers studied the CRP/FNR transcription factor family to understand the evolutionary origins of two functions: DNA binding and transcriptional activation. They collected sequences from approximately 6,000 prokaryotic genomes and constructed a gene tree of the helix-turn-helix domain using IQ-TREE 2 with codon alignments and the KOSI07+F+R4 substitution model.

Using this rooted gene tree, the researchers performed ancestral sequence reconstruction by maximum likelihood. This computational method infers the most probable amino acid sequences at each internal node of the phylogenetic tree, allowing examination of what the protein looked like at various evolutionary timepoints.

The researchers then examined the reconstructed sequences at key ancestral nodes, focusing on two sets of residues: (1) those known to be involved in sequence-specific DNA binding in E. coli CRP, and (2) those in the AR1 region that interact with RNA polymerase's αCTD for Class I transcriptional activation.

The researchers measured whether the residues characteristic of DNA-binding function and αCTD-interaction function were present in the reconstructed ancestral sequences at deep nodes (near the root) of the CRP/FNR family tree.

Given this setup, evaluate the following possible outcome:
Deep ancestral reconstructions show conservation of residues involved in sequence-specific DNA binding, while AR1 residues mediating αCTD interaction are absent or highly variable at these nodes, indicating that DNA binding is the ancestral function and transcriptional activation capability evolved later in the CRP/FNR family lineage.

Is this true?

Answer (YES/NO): YES